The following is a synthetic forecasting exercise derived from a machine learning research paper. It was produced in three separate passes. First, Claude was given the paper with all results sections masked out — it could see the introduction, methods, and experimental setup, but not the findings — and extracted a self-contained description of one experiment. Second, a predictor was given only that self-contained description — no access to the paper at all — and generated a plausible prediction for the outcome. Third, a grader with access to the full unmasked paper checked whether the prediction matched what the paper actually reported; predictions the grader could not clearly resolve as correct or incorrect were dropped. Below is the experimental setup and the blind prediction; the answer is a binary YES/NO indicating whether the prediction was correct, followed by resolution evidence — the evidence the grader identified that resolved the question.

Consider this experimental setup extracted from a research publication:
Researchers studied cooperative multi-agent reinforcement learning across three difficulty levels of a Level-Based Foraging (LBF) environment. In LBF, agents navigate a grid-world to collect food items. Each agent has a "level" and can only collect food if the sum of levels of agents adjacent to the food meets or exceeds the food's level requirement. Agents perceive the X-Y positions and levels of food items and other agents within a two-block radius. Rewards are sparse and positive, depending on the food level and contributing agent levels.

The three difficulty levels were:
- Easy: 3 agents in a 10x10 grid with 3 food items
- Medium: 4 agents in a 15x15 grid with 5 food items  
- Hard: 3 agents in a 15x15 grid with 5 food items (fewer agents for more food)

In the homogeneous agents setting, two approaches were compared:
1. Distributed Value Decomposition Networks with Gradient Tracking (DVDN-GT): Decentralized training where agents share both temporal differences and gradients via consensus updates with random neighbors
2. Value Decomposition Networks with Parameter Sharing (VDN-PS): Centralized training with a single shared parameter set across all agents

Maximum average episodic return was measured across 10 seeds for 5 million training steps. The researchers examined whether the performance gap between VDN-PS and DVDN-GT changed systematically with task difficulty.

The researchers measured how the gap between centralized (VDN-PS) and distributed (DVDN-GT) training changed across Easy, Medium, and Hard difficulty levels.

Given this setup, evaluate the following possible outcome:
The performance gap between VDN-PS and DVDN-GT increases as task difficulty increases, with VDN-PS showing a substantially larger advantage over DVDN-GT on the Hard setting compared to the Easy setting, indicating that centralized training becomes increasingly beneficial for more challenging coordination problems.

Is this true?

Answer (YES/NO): NO